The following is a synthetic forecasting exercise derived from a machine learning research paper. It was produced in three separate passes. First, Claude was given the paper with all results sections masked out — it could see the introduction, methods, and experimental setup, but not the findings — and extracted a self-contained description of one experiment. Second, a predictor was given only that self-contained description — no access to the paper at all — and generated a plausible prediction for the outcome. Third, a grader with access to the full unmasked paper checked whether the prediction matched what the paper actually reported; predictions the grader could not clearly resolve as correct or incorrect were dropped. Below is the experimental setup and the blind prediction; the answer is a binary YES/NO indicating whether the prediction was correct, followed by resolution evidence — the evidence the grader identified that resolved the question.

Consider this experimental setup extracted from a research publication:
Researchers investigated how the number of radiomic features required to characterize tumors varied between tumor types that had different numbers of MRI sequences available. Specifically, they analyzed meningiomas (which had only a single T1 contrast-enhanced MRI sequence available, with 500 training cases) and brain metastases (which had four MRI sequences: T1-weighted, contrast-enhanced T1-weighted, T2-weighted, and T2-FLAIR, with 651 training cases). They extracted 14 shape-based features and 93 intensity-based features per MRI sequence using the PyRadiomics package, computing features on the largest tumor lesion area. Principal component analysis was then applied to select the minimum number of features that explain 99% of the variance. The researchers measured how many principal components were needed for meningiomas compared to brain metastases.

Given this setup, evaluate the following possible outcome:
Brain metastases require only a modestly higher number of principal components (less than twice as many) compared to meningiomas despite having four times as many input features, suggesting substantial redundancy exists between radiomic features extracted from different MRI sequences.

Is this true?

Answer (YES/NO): NO